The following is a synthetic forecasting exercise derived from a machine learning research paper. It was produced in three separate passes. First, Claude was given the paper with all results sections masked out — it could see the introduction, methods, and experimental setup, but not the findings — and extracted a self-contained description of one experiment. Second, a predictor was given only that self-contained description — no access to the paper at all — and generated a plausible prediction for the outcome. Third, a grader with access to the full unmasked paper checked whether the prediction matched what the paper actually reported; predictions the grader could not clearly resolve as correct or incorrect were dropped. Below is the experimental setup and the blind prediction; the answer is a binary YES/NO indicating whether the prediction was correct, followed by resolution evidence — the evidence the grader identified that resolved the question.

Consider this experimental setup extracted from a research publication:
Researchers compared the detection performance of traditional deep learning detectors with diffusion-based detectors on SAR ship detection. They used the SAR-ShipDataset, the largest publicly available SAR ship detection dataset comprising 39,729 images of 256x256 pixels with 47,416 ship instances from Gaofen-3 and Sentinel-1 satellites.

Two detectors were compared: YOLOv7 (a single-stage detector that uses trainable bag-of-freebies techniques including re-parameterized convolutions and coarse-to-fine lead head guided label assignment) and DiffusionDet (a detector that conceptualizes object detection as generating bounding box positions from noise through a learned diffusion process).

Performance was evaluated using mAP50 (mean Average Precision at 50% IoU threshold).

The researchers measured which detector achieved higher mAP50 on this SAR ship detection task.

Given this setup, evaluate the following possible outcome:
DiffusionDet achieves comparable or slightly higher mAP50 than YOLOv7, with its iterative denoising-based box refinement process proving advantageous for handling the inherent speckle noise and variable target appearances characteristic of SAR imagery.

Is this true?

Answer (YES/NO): NO